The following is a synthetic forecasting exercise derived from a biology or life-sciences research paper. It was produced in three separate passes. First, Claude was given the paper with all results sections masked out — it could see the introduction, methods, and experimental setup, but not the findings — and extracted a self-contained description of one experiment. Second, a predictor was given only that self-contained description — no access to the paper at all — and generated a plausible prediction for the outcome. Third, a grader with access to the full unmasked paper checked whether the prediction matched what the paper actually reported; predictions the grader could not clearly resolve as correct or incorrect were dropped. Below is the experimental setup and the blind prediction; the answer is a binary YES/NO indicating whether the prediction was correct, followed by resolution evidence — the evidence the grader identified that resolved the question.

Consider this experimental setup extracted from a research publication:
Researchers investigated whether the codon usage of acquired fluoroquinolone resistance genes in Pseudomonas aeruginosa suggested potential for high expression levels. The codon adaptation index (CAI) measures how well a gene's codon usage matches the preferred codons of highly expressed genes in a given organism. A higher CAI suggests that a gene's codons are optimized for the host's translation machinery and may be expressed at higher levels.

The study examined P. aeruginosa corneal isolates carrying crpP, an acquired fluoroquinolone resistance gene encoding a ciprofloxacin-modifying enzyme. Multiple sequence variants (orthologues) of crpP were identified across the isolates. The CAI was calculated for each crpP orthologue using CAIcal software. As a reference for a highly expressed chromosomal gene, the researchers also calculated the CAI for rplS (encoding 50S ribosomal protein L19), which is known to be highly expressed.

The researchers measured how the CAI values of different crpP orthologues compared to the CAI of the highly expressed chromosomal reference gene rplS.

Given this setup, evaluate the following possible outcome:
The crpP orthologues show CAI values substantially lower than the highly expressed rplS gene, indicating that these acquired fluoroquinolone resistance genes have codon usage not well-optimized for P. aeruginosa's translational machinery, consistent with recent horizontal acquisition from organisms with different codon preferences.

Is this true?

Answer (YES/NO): NO